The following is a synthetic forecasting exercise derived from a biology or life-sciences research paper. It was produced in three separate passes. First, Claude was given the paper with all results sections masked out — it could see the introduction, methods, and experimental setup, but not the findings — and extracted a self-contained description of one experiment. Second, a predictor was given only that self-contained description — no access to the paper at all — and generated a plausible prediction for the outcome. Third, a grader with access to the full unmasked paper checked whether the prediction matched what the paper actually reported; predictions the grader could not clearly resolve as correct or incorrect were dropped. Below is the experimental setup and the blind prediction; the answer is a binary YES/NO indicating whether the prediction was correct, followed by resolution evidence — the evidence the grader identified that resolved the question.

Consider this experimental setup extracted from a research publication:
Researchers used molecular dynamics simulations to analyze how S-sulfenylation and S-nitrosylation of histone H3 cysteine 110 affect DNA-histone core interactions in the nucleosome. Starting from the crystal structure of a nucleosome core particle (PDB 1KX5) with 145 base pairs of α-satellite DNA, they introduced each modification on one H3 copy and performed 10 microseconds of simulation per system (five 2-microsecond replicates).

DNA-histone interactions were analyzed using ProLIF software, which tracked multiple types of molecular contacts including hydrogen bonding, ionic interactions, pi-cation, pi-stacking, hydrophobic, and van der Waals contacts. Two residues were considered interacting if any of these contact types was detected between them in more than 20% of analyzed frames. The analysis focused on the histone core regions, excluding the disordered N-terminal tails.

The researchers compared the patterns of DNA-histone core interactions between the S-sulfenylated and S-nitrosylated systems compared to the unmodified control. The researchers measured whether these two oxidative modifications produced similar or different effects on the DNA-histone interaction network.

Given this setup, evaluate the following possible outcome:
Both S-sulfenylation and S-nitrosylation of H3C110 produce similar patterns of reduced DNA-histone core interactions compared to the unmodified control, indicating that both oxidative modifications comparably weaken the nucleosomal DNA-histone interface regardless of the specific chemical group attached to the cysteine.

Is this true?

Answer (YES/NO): NO